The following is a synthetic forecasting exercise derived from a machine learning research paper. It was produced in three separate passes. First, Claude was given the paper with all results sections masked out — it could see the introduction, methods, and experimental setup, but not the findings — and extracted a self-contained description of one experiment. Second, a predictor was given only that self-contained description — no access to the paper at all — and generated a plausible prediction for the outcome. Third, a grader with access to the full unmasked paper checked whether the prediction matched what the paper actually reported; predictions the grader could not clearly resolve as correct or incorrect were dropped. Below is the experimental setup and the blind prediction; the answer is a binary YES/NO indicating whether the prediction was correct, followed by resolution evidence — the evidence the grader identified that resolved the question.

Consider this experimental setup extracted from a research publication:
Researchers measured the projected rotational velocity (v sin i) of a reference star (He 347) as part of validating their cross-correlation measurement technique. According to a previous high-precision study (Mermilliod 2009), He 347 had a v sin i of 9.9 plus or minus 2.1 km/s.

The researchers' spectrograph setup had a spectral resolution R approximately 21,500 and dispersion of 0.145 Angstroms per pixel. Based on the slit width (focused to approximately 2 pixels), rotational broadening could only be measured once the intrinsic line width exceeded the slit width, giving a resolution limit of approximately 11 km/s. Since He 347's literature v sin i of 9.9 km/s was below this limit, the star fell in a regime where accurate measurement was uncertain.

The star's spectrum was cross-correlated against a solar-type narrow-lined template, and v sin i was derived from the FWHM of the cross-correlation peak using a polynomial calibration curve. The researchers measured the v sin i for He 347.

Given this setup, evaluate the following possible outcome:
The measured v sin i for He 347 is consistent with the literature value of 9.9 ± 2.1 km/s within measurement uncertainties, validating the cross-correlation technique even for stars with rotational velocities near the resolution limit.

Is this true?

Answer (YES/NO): NO